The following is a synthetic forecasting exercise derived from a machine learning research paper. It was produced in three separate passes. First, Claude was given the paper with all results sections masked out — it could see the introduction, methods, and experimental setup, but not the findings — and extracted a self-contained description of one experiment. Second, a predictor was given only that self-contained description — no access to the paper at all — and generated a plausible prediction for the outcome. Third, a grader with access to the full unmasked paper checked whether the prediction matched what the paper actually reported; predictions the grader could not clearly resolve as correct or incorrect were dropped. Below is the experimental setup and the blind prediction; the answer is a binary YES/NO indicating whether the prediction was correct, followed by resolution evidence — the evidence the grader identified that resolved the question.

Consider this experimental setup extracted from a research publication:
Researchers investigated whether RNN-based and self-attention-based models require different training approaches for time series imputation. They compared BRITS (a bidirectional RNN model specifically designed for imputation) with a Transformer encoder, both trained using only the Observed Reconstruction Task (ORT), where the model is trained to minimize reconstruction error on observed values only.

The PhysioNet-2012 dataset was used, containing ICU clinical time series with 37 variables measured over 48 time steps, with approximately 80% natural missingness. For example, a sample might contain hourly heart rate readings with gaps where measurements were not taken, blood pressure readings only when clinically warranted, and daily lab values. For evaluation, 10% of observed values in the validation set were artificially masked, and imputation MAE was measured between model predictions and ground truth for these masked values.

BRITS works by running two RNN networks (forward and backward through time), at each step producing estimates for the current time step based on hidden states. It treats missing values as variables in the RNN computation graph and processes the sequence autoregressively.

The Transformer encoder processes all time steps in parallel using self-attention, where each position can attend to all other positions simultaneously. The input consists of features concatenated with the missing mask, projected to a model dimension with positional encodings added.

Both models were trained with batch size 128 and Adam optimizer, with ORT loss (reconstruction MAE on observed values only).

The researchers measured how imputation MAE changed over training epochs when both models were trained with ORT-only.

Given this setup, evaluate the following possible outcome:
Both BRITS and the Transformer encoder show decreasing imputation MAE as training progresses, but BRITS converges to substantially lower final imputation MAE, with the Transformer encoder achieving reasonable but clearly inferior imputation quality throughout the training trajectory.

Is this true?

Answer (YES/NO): NO